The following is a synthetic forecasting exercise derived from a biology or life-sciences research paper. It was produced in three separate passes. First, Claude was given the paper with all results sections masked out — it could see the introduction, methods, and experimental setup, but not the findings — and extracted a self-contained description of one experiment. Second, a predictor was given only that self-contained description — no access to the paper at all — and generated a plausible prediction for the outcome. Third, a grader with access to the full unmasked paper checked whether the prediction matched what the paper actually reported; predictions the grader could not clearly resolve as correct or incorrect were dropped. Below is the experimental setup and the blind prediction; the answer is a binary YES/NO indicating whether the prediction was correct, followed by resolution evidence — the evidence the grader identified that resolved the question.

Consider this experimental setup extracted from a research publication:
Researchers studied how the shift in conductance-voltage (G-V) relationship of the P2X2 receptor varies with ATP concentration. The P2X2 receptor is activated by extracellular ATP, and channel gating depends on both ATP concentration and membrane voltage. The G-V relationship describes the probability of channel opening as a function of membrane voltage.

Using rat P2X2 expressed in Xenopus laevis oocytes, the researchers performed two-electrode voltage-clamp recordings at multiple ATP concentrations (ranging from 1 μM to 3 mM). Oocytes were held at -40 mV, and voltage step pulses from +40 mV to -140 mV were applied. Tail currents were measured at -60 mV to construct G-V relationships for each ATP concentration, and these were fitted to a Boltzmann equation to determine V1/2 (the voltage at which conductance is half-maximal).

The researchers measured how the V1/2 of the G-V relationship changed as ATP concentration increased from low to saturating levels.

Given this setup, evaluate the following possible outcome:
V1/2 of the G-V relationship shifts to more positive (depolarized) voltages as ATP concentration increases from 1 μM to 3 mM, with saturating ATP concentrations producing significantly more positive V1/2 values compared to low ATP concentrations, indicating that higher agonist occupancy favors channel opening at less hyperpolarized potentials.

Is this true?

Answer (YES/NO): YES